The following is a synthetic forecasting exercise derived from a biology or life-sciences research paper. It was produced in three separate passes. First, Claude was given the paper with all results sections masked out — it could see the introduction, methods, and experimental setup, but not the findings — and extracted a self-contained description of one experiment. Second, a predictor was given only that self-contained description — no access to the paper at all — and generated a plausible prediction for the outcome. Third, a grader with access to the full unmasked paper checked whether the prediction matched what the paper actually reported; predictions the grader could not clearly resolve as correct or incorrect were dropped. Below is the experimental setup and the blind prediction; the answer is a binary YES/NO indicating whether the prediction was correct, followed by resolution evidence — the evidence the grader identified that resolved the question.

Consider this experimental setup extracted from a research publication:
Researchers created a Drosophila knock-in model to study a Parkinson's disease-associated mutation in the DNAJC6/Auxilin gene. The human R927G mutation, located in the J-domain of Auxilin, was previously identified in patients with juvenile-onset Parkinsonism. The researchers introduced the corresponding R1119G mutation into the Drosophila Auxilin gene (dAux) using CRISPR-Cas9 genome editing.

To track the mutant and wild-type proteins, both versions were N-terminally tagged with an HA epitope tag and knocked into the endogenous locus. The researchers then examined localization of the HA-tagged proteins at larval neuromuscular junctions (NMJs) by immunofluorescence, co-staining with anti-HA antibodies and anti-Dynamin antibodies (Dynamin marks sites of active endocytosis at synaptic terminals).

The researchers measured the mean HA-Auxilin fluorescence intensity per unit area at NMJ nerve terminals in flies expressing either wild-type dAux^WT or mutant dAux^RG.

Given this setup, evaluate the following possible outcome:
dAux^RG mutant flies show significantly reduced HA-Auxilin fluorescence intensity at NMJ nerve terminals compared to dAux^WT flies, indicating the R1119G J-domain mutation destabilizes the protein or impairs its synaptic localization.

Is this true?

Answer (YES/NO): NO